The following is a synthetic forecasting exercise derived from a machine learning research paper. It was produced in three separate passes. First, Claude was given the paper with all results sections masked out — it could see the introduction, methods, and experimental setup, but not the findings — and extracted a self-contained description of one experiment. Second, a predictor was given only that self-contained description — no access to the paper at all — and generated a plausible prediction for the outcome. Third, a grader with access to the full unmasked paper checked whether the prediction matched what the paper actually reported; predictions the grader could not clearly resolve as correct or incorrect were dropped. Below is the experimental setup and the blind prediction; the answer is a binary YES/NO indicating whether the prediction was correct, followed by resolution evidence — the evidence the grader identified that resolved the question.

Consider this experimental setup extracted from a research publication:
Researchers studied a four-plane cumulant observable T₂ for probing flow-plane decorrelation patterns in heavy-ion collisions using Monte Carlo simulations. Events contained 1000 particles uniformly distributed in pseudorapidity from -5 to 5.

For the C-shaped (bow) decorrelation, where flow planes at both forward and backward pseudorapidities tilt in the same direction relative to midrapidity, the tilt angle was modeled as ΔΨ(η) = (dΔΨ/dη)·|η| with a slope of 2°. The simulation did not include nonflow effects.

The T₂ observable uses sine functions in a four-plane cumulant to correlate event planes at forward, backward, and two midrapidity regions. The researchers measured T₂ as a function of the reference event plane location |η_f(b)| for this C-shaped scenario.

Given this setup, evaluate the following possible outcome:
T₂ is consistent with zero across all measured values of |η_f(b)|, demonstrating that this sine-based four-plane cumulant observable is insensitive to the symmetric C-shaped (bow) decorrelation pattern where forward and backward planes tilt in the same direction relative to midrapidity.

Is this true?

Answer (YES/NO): NO